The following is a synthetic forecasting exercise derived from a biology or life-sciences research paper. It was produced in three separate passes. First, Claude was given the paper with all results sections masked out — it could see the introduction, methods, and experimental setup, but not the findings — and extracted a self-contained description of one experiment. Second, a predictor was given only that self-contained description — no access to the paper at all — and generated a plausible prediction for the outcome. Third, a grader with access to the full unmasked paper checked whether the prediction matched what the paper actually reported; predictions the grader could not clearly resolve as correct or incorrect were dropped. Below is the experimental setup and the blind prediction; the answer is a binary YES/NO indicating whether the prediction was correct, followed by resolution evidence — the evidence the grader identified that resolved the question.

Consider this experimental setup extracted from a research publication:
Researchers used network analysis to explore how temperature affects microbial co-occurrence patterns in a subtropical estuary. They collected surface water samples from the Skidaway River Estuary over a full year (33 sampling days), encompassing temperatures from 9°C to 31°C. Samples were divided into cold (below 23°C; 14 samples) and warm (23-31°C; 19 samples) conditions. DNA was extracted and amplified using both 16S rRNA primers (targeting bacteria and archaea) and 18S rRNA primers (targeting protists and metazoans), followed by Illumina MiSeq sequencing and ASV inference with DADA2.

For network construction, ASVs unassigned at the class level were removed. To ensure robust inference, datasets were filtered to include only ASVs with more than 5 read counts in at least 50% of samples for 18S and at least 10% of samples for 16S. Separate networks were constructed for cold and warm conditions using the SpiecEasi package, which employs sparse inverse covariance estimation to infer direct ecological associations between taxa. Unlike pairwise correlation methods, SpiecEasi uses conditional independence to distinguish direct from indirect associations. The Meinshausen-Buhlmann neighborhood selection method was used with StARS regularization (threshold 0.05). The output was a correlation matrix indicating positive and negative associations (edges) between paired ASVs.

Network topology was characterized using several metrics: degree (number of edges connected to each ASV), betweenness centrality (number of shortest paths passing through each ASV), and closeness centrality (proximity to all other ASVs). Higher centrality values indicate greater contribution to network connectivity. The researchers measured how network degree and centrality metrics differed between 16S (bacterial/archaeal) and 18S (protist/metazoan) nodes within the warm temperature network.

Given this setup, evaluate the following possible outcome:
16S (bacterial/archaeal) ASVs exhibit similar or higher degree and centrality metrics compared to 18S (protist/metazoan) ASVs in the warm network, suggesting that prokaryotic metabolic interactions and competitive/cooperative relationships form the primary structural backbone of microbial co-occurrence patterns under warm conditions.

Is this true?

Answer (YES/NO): NO